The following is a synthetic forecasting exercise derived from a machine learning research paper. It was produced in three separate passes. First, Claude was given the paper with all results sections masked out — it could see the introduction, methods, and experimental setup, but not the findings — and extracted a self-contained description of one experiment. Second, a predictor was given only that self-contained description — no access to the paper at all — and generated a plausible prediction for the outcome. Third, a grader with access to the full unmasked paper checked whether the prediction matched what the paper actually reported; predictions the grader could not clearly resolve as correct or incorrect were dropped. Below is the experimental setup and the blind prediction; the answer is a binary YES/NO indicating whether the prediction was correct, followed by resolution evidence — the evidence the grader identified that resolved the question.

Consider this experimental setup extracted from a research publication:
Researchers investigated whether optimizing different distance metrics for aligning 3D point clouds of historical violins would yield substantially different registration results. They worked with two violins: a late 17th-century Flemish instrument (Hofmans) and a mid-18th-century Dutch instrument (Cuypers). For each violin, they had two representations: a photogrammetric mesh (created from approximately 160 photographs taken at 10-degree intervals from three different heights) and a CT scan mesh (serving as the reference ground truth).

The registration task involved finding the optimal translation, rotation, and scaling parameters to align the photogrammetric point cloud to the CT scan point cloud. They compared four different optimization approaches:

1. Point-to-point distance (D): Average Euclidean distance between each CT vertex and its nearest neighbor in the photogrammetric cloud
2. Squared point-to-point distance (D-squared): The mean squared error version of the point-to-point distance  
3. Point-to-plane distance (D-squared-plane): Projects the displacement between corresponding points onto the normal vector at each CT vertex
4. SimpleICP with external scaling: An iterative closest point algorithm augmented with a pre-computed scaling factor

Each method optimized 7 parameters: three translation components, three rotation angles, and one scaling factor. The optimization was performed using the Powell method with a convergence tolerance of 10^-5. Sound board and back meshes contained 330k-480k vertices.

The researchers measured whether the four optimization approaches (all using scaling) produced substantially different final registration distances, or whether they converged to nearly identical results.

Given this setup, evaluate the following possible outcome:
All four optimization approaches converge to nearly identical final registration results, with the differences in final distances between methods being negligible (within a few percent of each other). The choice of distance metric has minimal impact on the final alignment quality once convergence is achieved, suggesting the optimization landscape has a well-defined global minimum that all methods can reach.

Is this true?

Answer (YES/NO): YES